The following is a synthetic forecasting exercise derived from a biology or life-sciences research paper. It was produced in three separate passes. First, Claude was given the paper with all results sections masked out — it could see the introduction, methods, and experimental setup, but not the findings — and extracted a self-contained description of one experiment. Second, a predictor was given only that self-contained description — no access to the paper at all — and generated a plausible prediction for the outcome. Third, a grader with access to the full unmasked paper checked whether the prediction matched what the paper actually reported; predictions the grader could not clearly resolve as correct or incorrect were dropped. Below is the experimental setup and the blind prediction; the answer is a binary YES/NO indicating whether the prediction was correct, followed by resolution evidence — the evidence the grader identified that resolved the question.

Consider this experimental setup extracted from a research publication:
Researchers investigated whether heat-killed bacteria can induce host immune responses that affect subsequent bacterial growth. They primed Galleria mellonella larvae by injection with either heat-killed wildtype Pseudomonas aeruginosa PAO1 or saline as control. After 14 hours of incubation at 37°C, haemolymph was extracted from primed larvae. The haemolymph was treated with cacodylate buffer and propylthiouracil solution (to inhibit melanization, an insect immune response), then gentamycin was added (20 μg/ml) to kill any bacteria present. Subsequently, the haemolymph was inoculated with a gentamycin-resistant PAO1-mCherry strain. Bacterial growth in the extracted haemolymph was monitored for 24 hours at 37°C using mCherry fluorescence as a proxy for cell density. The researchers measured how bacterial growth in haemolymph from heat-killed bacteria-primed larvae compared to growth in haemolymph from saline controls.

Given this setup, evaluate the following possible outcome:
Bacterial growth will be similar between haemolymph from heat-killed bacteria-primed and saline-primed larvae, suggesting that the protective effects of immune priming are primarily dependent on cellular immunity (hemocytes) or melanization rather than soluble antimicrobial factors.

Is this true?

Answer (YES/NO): NO